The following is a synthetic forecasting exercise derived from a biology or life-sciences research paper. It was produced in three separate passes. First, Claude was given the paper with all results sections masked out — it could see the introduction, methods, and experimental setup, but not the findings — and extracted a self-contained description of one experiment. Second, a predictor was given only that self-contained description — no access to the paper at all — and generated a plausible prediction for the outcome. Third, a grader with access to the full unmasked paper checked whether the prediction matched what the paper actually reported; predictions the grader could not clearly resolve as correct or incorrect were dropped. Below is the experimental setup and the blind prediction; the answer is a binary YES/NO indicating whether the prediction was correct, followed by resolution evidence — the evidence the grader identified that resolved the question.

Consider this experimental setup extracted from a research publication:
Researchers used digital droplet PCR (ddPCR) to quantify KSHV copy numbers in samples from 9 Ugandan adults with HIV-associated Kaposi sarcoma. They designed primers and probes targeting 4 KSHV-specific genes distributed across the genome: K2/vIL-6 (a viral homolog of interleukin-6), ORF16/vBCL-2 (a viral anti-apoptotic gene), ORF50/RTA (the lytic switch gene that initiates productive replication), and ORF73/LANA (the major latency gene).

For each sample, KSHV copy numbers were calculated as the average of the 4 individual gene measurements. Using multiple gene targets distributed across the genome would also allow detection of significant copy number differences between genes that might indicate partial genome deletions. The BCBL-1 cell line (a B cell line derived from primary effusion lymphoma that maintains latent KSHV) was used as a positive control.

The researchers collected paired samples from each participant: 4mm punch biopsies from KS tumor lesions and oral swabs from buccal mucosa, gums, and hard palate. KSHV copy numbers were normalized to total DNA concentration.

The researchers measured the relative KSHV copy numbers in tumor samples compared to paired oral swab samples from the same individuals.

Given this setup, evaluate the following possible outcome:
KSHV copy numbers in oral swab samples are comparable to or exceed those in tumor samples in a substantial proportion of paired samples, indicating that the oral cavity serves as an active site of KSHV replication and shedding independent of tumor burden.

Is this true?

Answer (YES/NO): NO